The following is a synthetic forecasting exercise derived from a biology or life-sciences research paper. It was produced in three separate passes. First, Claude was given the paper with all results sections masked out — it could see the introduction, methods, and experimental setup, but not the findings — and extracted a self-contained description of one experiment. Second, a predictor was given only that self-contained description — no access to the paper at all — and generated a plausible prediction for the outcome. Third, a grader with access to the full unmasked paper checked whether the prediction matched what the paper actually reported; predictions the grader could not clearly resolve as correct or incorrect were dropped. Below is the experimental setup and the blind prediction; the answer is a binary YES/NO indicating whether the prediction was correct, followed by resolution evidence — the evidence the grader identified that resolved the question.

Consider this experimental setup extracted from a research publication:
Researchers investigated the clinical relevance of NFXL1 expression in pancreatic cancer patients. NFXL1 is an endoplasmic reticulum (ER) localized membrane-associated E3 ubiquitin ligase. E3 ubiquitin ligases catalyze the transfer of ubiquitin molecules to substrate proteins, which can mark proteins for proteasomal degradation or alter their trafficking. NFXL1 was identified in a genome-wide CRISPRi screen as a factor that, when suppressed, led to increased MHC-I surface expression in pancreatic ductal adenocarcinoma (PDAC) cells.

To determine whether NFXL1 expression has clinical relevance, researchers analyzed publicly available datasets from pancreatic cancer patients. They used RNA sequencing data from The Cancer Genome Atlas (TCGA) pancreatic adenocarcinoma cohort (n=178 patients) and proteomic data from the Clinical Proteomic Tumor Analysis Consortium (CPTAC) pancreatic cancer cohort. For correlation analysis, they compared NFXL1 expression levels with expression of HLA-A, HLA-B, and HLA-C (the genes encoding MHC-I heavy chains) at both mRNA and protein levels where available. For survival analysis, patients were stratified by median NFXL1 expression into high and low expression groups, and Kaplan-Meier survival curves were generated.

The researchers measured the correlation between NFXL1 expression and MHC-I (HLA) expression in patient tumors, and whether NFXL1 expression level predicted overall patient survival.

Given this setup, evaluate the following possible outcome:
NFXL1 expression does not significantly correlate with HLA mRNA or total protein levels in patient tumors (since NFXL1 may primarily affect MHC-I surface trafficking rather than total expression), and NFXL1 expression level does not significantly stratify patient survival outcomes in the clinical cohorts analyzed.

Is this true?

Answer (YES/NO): NO